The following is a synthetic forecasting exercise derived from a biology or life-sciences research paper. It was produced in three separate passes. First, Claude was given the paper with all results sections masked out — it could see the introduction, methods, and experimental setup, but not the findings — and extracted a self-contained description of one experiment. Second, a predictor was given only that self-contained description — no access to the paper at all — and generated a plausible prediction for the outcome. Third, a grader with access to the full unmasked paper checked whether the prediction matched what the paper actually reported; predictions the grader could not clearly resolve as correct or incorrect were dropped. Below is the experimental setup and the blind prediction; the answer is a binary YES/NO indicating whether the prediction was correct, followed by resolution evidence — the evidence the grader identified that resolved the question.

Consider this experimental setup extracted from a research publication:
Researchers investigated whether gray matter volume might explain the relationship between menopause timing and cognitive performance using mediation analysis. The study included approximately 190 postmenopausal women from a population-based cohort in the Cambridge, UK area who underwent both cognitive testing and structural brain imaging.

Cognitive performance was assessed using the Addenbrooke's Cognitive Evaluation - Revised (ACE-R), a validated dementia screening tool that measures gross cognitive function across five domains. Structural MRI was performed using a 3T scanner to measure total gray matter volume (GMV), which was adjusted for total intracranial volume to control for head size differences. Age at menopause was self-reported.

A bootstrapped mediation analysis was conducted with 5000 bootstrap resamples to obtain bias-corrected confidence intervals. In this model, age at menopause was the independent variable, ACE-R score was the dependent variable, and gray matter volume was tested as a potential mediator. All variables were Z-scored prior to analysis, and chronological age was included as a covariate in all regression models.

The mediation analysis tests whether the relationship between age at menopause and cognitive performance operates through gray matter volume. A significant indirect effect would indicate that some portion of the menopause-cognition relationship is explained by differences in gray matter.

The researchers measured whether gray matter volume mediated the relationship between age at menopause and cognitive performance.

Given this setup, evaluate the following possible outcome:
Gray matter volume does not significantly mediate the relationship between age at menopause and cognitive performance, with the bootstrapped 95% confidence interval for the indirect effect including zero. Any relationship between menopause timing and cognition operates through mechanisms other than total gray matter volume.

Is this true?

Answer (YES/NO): NO